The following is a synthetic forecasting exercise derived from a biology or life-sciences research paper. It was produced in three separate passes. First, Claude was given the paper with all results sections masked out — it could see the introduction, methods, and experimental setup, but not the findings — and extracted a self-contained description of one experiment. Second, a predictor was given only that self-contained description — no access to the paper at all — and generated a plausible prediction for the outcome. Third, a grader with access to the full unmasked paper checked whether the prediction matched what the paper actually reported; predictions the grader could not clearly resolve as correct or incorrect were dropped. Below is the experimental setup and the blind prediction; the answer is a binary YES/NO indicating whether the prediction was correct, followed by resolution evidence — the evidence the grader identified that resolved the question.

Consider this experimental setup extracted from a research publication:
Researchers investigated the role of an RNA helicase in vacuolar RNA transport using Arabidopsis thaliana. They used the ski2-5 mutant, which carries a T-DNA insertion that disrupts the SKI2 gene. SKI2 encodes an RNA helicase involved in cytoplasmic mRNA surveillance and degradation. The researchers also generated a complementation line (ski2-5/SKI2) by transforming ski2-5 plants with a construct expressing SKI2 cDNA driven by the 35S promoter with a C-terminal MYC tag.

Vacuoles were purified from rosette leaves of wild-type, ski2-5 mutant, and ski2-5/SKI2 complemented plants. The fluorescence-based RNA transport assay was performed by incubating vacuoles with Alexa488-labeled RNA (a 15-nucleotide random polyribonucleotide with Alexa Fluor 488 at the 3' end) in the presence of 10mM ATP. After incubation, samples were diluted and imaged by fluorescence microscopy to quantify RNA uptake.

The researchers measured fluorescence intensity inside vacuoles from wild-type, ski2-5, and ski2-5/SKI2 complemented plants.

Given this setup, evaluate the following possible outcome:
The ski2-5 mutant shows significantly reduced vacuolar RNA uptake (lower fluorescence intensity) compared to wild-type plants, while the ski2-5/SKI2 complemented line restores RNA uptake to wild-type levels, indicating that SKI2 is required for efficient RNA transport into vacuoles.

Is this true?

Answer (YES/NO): YES